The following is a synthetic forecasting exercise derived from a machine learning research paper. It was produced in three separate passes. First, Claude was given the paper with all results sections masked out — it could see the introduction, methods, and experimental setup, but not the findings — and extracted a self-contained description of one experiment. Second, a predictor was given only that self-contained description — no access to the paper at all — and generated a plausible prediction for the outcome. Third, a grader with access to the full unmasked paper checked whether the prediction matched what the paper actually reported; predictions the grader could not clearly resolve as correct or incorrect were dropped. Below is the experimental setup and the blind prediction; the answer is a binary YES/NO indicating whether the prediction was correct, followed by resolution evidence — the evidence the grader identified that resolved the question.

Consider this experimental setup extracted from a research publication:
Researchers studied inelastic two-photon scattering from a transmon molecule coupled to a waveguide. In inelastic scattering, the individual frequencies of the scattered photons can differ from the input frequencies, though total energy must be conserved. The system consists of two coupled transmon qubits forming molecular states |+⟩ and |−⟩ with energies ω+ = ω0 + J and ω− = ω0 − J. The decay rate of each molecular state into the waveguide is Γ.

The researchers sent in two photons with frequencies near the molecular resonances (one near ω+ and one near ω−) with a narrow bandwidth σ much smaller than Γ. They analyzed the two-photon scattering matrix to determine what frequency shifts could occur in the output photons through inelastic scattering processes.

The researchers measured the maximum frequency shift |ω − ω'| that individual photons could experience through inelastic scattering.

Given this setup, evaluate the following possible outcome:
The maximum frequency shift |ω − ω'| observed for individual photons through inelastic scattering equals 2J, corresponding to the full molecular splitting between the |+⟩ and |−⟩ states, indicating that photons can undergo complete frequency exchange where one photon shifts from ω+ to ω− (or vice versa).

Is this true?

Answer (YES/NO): NO